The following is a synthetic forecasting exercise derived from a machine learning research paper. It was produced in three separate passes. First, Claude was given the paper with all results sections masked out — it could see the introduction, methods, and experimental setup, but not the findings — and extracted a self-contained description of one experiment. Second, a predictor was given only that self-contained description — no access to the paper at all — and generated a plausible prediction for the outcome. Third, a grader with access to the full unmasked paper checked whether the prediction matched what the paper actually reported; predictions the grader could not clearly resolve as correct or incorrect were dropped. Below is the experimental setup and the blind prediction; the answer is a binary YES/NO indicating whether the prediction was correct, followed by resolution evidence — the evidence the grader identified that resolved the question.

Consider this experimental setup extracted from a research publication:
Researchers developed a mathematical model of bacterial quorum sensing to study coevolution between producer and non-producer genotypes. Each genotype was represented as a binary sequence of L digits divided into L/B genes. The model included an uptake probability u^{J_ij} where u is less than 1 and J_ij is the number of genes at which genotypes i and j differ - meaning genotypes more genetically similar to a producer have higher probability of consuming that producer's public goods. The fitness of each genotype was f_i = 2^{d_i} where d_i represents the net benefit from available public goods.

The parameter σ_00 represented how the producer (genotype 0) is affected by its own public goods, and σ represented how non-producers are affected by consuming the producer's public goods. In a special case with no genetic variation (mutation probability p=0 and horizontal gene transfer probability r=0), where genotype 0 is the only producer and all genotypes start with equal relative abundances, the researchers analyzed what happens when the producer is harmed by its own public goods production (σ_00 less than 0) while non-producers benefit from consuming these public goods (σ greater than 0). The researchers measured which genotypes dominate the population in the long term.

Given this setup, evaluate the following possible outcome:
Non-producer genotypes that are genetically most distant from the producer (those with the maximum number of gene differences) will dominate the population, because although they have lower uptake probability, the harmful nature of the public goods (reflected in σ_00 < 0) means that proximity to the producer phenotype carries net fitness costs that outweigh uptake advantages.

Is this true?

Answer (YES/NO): NO